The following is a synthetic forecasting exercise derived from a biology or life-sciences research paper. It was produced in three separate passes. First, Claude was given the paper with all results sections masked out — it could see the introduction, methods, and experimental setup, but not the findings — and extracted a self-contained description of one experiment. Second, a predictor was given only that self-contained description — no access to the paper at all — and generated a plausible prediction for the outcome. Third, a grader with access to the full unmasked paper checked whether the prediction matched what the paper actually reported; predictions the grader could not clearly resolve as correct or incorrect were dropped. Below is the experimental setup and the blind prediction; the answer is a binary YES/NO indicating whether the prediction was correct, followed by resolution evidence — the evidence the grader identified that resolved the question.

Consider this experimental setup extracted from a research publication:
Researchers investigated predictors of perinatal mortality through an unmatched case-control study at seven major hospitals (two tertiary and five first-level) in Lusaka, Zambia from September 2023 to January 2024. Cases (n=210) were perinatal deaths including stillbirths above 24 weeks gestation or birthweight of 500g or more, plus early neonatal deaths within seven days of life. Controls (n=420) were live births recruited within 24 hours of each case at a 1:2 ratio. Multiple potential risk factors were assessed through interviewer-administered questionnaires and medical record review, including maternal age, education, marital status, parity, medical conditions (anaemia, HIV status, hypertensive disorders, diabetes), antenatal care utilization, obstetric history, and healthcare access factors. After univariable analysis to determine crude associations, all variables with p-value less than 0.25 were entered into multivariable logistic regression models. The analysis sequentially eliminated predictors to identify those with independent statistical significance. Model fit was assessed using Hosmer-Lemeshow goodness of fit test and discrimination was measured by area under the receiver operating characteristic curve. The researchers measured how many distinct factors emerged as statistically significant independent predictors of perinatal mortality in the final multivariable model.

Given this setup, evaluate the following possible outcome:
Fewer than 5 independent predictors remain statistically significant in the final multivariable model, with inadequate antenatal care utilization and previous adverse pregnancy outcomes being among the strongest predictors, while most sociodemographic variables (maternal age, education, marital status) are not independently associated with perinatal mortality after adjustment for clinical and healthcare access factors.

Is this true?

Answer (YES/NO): NO